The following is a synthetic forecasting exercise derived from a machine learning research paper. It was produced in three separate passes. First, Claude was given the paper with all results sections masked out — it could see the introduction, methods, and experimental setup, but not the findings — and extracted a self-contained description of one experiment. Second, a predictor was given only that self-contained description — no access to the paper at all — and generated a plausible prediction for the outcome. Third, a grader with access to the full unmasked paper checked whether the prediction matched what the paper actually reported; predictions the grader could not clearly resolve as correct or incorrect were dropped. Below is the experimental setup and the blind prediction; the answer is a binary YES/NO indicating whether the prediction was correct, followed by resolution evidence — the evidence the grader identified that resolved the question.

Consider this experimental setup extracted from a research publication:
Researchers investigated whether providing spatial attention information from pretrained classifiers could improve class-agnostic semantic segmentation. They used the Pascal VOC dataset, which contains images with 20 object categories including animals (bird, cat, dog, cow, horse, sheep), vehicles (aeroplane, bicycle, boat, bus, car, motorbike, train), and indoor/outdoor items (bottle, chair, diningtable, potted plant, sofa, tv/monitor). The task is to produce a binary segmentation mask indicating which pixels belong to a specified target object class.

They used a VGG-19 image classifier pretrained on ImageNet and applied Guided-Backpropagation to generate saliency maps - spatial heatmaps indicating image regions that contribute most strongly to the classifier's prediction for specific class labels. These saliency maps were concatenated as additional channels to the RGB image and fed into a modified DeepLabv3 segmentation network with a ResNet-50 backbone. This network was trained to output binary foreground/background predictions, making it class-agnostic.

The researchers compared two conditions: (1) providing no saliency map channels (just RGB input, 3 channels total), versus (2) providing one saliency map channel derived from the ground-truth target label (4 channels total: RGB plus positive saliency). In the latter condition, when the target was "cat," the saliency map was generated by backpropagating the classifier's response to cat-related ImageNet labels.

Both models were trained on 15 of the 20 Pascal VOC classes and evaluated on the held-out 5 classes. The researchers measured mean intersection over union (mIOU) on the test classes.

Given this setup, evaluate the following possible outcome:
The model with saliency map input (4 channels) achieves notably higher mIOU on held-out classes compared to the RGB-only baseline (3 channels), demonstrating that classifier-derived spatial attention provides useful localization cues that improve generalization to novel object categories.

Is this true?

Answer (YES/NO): YES